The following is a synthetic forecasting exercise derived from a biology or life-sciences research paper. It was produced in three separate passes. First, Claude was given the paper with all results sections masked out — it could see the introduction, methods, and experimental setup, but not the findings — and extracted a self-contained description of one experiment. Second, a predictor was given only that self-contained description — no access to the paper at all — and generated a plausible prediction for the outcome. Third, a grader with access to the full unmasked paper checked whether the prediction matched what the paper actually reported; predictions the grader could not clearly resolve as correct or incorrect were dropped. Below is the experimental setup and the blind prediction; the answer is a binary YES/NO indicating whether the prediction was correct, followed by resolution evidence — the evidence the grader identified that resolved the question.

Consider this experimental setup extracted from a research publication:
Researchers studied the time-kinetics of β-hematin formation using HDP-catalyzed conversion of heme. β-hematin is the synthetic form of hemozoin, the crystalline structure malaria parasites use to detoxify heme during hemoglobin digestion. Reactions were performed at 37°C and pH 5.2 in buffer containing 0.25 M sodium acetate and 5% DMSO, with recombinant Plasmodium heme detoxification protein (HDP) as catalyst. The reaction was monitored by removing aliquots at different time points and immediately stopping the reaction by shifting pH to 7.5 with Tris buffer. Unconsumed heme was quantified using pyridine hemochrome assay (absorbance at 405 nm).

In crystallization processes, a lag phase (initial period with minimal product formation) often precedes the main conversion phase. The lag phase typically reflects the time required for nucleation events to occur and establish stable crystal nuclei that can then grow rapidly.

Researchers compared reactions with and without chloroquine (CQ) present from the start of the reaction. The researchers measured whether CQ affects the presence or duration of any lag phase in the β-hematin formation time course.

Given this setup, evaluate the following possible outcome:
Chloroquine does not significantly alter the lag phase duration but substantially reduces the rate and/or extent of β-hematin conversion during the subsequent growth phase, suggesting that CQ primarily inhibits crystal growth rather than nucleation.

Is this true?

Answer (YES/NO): NO